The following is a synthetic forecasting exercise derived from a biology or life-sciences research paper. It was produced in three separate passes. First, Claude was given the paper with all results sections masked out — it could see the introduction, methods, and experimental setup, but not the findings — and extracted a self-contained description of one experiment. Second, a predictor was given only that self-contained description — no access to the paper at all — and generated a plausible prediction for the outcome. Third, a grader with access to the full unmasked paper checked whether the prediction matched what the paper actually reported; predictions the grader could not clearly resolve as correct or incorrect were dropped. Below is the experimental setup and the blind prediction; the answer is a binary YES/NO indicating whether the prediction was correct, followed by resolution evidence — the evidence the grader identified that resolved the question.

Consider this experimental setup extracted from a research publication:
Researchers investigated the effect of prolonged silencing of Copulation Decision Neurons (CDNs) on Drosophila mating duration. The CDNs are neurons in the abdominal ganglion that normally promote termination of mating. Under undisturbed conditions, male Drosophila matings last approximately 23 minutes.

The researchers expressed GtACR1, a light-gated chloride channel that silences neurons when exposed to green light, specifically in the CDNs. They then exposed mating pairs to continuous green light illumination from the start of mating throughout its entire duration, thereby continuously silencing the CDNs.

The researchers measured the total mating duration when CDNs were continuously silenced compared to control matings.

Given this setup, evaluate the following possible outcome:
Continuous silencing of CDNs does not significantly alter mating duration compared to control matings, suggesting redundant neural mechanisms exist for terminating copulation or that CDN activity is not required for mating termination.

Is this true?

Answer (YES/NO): NO